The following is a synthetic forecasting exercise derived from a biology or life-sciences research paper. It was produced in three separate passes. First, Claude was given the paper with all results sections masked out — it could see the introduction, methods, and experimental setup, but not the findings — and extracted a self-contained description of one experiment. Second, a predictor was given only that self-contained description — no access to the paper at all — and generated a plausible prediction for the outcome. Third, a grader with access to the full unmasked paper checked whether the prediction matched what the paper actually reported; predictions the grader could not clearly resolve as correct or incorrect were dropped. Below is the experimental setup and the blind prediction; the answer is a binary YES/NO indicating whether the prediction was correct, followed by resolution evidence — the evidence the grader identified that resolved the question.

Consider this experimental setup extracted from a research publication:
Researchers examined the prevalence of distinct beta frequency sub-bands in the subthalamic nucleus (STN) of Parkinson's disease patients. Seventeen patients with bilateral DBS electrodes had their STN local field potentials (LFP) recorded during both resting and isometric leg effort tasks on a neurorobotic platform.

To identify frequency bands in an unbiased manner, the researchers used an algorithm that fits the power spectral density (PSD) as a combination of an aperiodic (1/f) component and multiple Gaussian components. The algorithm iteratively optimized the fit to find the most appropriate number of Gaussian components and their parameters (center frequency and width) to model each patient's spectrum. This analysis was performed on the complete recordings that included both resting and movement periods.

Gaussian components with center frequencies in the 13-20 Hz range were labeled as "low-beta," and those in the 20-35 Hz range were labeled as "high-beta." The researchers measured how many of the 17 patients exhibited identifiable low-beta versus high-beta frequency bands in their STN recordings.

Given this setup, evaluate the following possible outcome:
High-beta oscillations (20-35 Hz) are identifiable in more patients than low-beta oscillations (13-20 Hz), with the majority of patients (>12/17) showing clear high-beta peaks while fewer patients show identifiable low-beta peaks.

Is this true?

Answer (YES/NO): YES